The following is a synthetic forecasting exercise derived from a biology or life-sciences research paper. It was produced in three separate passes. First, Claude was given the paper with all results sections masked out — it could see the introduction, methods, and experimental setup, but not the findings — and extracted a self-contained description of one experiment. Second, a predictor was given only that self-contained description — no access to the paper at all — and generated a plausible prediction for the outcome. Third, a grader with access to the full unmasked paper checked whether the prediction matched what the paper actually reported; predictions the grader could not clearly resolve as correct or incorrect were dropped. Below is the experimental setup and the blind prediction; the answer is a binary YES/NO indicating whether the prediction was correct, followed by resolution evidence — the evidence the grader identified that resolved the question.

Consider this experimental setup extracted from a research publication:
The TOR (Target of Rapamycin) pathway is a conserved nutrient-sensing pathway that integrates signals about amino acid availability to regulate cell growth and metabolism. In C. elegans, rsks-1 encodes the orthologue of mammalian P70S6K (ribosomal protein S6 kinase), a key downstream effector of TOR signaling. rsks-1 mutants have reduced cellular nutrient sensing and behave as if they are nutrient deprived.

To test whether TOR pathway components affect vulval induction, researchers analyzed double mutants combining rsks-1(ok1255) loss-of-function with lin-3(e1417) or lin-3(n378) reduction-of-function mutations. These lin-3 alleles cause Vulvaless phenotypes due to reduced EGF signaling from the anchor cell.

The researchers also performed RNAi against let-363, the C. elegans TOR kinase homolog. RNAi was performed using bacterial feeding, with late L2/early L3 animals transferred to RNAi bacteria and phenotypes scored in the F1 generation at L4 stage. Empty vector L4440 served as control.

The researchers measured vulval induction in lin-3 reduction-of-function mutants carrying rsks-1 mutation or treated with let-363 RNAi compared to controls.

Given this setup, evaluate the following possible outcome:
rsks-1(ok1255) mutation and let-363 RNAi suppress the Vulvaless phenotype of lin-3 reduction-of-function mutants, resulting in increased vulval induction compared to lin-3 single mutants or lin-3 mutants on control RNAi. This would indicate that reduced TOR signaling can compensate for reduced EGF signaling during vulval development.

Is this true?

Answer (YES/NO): YES